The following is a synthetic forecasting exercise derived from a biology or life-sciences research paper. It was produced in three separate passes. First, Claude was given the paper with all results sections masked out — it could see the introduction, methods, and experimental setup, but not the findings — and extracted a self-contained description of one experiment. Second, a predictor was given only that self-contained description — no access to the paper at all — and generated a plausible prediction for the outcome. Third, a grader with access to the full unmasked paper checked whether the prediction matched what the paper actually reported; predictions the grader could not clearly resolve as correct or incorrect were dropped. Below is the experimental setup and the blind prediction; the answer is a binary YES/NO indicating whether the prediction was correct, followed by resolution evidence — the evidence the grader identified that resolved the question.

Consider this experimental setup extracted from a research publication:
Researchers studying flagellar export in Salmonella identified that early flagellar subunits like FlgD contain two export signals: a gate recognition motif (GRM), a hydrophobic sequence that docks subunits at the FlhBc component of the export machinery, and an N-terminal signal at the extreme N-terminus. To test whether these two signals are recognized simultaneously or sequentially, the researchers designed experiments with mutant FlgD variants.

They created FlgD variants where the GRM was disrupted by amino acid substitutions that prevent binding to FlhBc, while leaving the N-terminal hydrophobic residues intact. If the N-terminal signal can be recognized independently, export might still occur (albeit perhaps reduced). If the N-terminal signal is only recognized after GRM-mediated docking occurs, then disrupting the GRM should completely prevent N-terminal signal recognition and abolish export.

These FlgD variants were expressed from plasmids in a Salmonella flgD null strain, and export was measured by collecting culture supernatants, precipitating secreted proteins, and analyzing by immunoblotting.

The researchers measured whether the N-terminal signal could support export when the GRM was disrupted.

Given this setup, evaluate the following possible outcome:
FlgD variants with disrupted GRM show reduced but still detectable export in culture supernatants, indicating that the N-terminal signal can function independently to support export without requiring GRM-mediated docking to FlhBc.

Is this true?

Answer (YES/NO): NO